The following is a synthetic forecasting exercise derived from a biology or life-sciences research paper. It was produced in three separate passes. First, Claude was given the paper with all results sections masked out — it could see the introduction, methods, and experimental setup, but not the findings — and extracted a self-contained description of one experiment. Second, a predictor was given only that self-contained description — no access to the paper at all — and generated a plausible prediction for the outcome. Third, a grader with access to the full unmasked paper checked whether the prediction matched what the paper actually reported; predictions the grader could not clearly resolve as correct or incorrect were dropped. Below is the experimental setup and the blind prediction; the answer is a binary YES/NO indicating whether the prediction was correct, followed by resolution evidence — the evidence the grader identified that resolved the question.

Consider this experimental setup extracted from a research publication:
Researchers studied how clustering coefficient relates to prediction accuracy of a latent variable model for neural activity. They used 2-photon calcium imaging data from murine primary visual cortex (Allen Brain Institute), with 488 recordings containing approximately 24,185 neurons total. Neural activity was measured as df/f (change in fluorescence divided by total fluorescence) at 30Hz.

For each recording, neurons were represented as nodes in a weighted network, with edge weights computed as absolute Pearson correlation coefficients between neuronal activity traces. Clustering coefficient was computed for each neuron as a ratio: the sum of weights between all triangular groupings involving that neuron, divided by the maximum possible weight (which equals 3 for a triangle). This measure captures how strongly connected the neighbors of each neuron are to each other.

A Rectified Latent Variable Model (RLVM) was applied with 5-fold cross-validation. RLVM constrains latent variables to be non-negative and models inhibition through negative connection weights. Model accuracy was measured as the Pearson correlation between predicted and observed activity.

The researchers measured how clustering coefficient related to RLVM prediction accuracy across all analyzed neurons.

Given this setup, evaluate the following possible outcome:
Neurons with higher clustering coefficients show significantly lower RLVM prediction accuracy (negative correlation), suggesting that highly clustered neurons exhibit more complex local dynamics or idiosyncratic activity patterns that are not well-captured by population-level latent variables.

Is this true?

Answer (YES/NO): NO